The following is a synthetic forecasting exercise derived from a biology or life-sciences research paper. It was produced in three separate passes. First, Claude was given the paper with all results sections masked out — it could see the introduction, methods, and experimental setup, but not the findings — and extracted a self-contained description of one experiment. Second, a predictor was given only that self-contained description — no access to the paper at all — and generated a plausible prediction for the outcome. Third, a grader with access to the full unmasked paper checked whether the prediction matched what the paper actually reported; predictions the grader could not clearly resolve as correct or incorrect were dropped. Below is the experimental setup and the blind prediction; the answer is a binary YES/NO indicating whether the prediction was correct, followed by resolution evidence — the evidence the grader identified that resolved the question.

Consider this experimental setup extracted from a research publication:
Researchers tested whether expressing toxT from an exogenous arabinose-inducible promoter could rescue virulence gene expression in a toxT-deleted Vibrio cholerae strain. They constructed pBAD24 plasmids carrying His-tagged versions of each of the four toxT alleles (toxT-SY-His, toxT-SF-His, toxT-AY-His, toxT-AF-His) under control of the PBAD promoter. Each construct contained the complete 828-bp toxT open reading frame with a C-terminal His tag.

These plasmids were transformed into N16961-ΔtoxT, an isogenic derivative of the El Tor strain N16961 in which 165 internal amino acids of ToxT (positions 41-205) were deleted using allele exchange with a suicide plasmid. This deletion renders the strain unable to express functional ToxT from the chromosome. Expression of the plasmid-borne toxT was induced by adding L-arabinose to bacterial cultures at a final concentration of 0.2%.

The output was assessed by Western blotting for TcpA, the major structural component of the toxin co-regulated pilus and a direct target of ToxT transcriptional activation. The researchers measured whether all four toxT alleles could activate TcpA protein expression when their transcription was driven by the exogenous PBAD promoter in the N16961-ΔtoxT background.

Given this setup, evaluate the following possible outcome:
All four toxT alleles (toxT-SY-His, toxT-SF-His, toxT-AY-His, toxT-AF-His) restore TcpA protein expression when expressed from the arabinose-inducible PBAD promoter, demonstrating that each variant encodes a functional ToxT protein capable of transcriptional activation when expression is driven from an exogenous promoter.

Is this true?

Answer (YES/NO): YES